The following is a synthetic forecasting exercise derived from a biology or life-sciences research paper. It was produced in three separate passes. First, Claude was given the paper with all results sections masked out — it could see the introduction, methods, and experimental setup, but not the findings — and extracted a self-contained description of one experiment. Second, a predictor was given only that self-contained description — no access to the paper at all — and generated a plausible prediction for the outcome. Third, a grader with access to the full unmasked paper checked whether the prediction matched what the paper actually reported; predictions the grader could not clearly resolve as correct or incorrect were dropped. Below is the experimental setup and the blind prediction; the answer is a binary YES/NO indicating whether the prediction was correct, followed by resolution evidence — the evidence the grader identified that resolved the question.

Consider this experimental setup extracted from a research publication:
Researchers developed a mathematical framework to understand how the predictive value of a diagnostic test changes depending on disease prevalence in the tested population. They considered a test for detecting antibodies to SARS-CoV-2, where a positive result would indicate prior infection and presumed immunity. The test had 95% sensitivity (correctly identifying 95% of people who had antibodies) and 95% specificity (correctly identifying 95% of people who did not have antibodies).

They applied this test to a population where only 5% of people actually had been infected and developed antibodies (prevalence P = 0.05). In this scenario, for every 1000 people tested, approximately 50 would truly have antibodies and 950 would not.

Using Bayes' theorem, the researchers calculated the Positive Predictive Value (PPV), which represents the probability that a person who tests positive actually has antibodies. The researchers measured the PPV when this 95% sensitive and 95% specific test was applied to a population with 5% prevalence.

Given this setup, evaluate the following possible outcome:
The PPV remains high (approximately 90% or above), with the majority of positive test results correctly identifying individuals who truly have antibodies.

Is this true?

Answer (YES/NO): NO